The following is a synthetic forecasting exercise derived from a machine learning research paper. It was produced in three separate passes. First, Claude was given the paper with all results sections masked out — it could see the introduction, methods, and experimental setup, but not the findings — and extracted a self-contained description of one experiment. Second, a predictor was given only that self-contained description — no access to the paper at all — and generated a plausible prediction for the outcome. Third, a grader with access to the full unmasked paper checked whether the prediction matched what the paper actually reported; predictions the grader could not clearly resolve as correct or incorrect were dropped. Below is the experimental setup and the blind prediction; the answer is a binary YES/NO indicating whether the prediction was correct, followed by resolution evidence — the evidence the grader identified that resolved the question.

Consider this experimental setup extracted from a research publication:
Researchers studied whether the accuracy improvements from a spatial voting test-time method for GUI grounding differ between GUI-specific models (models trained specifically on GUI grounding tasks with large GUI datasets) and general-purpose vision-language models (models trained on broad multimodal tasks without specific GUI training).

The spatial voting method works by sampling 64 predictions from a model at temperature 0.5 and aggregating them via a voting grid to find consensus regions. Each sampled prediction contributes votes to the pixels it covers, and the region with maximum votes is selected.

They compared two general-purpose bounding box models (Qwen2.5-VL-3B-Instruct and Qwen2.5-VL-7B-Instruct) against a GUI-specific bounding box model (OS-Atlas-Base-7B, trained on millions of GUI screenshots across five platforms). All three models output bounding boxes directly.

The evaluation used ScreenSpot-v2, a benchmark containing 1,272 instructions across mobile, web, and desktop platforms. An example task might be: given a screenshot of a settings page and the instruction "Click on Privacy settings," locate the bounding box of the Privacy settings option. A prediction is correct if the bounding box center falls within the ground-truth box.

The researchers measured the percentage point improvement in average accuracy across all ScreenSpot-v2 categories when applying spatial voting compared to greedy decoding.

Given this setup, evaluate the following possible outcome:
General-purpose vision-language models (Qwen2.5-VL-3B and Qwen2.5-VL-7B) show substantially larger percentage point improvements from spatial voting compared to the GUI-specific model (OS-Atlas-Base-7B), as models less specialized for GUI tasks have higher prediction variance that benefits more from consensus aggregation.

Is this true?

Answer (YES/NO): NO